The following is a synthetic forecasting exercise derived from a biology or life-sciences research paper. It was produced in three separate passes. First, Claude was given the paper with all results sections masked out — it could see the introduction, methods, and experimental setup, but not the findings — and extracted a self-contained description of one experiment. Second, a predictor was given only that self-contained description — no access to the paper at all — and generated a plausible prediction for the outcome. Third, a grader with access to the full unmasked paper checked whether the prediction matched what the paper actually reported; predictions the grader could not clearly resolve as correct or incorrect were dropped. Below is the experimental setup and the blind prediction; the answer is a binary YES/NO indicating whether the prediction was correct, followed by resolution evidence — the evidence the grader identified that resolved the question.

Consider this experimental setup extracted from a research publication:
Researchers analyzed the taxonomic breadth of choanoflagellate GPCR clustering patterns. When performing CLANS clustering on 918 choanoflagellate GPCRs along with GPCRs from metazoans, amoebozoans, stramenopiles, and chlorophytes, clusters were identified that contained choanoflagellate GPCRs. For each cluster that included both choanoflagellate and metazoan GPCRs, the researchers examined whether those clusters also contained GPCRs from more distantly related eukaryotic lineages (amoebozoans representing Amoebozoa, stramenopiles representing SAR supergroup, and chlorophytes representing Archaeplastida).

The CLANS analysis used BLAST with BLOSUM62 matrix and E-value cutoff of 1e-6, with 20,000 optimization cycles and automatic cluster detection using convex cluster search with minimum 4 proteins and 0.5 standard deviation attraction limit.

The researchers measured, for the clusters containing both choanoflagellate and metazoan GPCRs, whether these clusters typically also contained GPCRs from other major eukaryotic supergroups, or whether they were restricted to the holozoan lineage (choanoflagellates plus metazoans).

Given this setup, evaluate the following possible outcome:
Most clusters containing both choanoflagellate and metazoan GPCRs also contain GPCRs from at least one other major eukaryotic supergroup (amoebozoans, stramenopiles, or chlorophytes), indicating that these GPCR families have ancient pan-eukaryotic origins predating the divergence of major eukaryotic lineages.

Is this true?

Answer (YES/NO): YES